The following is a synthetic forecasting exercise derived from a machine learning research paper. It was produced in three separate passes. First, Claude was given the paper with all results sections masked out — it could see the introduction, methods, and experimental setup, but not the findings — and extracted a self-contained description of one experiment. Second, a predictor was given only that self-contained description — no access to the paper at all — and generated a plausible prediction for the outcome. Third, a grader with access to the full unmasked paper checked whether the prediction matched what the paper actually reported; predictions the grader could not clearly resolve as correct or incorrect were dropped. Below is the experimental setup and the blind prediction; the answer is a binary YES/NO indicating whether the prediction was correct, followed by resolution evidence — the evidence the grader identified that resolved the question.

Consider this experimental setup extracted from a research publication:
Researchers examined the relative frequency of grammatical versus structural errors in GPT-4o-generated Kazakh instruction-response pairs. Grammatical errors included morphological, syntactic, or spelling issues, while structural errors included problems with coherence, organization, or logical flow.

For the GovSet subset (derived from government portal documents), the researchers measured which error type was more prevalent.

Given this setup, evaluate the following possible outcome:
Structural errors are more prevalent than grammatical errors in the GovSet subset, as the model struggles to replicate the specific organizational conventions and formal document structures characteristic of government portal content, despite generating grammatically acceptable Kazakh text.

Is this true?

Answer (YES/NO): YES